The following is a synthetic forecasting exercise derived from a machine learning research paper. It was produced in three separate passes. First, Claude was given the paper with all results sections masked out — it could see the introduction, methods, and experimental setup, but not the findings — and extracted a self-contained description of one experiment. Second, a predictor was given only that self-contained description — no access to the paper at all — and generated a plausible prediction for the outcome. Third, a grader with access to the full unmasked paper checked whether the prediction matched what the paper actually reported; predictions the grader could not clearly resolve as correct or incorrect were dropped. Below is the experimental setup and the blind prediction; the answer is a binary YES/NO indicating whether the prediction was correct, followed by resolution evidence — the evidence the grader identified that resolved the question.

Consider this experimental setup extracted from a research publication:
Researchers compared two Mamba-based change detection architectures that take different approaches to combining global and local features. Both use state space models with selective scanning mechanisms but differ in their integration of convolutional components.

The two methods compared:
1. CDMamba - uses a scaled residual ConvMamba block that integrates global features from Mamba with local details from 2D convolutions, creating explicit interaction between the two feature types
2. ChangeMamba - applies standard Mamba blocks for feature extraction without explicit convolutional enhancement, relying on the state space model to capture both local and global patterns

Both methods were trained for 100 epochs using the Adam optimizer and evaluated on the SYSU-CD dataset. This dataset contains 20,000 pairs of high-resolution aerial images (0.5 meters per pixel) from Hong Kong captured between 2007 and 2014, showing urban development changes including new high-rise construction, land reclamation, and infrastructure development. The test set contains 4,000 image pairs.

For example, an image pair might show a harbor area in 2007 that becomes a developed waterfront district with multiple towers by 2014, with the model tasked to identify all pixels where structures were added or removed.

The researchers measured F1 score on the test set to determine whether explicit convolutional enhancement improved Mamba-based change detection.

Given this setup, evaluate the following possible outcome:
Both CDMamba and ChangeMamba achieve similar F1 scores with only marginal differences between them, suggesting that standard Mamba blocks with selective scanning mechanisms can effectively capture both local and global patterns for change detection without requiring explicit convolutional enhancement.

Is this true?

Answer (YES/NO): NO